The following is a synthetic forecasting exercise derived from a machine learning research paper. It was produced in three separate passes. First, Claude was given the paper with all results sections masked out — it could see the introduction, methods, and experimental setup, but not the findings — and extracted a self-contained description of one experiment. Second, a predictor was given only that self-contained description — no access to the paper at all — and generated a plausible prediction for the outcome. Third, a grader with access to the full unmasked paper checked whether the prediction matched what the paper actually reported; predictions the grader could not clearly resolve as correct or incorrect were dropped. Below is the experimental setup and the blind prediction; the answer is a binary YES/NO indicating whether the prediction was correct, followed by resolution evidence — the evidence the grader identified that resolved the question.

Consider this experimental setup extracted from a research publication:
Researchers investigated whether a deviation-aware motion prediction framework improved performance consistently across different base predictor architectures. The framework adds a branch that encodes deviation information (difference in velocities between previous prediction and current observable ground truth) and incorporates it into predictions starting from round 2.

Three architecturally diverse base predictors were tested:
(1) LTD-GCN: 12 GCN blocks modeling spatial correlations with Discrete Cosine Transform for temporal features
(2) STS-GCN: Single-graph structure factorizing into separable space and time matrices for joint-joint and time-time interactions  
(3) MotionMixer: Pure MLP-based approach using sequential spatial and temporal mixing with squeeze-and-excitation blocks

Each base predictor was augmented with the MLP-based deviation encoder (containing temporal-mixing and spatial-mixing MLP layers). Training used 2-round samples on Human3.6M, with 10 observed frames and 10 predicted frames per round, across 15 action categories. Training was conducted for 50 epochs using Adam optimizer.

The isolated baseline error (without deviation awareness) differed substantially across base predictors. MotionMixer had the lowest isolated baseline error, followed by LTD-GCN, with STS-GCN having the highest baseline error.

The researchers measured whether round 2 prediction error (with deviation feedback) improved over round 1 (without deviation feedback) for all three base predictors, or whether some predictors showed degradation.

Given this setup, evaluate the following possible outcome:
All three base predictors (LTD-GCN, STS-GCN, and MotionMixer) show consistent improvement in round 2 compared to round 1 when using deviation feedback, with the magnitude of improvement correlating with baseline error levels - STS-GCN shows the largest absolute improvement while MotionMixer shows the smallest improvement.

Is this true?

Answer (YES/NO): YES